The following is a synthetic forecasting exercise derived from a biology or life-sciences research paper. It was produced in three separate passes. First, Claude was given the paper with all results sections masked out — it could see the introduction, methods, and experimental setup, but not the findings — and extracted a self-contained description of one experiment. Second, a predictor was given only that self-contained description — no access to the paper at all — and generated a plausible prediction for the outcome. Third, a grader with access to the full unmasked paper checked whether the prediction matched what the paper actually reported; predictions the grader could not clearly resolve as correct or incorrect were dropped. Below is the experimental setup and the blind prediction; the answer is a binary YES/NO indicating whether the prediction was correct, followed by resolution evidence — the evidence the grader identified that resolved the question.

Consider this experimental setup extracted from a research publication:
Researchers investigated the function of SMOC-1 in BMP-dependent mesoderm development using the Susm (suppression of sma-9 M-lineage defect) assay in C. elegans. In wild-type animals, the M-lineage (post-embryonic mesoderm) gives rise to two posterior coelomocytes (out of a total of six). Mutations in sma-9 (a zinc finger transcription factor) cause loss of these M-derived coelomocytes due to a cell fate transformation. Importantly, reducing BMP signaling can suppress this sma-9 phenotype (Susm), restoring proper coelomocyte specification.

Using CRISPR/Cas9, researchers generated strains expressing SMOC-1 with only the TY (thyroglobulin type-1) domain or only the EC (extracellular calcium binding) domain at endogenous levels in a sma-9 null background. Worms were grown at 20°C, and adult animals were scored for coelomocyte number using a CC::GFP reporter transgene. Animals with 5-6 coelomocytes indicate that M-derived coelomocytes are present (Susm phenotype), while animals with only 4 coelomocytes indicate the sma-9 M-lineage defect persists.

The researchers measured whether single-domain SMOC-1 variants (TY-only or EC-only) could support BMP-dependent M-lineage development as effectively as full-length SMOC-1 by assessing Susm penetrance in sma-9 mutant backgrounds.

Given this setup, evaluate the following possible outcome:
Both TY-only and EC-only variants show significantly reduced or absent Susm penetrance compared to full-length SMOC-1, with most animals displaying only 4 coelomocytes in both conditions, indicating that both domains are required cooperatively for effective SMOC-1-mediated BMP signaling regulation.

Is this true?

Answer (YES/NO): NO